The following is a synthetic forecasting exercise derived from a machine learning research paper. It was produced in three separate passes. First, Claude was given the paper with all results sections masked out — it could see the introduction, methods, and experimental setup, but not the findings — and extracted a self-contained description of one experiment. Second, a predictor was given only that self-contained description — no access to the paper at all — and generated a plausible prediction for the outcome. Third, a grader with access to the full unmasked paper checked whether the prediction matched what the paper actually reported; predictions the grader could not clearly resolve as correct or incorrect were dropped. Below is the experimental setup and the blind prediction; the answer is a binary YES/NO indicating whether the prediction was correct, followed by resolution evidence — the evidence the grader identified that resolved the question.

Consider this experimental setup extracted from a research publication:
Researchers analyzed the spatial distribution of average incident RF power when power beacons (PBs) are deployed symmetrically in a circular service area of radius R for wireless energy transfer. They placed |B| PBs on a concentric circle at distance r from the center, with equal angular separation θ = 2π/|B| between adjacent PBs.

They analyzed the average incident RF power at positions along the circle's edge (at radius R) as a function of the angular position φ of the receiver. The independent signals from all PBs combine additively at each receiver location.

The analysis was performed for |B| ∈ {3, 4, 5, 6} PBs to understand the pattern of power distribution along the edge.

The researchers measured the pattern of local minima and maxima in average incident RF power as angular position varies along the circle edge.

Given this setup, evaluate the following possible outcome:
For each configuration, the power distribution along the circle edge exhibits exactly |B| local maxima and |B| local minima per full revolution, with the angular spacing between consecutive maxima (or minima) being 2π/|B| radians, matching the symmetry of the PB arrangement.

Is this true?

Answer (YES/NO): YES